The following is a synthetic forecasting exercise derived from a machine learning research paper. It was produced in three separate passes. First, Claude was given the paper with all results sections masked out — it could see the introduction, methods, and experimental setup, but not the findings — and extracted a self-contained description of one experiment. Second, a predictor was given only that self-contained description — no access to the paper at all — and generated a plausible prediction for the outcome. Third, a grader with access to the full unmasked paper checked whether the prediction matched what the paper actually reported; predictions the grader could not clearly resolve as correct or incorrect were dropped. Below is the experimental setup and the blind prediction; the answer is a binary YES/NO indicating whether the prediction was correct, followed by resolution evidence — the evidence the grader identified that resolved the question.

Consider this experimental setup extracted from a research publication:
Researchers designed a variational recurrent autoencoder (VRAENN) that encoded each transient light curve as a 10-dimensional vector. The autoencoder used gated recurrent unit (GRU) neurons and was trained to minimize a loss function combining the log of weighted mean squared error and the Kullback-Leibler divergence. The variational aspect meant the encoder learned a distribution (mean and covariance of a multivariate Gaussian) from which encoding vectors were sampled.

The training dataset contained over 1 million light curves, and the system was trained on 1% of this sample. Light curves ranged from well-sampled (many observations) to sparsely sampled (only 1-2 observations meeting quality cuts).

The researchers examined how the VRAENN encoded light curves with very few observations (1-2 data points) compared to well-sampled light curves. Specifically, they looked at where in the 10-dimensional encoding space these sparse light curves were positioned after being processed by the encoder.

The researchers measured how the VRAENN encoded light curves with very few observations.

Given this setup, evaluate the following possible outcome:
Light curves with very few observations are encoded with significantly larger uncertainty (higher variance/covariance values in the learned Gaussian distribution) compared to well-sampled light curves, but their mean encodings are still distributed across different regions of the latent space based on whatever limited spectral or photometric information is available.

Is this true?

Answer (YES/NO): NO